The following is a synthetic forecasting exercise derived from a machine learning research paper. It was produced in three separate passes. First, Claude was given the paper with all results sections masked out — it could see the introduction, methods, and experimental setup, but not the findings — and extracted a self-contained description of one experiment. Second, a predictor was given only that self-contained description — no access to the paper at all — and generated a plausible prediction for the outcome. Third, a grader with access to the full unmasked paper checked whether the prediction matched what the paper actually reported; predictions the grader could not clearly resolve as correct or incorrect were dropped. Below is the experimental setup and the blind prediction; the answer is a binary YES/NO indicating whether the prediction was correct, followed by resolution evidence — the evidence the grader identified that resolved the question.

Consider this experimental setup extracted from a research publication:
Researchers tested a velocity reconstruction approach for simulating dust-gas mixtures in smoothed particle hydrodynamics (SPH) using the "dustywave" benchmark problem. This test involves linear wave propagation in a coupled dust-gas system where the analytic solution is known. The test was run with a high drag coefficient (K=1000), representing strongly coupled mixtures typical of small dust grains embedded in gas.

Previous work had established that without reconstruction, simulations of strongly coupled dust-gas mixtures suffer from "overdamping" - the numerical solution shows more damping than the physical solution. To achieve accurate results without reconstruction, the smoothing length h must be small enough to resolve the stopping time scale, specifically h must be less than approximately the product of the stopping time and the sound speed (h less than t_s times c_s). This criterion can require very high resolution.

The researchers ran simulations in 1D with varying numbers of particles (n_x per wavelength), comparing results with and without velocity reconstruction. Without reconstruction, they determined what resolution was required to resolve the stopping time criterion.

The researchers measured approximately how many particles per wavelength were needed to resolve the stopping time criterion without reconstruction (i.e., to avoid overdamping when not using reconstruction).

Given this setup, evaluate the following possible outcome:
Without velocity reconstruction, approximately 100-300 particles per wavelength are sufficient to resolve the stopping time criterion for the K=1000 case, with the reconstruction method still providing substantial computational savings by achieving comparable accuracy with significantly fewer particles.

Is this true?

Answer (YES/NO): NO